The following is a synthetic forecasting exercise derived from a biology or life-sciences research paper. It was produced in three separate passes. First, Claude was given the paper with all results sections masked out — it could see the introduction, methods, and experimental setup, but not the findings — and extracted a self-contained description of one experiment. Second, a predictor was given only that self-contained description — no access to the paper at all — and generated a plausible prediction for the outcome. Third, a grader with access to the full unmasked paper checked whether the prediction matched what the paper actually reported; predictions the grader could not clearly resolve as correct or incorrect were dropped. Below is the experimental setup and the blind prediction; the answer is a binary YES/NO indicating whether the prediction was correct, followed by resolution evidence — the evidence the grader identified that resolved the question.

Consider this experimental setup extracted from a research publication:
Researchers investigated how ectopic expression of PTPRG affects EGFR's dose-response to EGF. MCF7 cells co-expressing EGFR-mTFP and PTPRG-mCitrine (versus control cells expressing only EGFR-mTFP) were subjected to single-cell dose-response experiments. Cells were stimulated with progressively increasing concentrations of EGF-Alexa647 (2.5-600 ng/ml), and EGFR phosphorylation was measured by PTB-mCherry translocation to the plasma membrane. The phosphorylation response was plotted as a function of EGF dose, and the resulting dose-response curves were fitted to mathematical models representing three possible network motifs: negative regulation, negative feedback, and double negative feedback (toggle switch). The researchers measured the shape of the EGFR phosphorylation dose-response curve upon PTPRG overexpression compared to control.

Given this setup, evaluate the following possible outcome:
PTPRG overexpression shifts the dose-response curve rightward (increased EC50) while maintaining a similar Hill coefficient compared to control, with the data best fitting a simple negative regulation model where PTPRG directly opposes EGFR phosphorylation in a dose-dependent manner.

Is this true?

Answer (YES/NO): NO